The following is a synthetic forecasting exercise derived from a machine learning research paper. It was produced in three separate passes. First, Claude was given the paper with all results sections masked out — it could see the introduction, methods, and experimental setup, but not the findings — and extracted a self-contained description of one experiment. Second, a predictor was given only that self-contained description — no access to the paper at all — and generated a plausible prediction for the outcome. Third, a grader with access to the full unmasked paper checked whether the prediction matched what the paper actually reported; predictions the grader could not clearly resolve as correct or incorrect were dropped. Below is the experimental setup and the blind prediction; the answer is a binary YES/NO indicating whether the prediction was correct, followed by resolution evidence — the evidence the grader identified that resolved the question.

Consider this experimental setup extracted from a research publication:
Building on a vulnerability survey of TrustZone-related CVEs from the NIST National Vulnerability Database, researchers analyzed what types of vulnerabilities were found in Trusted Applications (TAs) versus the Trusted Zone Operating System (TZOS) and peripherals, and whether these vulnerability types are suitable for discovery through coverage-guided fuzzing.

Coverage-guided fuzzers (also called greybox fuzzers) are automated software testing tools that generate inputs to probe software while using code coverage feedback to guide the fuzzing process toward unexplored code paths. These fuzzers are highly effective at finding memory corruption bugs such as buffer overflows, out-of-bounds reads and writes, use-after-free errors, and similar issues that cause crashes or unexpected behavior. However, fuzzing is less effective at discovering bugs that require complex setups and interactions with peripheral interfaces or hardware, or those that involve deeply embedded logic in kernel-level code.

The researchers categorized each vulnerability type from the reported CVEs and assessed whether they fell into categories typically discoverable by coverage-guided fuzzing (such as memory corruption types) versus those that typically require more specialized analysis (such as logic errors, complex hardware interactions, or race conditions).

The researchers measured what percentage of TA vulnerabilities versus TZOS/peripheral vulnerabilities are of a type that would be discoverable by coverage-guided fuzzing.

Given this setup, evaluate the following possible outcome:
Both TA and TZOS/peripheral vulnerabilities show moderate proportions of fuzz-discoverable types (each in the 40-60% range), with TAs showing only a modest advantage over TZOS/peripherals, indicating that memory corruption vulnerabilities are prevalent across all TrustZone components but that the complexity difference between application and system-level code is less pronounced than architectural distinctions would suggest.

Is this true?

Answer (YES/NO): NO